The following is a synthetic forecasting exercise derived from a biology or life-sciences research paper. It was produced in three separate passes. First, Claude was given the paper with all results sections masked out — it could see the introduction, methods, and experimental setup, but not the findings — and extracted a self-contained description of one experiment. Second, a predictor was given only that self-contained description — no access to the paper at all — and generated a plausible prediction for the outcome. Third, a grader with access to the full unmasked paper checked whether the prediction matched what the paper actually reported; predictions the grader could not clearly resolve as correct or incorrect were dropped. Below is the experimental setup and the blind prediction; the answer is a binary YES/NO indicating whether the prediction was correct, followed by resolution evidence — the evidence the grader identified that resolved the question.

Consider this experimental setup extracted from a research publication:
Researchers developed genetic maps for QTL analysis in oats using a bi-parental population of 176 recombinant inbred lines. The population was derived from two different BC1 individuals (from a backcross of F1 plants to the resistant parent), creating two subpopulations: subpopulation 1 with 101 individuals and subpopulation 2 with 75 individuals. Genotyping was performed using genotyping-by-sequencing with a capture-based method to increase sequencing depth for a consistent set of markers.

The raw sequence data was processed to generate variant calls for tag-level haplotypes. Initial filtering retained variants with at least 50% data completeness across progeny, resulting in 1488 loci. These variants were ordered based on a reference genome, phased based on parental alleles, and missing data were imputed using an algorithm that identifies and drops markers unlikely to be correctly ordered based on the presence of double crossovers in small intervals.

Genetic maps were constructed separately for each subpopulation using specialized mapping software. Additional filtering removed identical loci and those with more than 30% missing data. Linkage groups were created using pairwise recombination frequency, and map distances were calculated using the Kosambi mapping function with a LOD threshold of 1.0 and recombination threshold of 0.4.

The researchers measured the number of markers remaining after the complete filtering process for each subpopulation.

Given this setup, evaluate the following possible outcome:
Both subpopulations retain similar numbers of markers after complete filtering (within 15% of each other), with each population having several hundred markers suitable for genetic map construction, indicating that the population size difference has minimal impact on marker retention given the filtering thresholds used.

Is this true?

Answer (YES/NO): NO